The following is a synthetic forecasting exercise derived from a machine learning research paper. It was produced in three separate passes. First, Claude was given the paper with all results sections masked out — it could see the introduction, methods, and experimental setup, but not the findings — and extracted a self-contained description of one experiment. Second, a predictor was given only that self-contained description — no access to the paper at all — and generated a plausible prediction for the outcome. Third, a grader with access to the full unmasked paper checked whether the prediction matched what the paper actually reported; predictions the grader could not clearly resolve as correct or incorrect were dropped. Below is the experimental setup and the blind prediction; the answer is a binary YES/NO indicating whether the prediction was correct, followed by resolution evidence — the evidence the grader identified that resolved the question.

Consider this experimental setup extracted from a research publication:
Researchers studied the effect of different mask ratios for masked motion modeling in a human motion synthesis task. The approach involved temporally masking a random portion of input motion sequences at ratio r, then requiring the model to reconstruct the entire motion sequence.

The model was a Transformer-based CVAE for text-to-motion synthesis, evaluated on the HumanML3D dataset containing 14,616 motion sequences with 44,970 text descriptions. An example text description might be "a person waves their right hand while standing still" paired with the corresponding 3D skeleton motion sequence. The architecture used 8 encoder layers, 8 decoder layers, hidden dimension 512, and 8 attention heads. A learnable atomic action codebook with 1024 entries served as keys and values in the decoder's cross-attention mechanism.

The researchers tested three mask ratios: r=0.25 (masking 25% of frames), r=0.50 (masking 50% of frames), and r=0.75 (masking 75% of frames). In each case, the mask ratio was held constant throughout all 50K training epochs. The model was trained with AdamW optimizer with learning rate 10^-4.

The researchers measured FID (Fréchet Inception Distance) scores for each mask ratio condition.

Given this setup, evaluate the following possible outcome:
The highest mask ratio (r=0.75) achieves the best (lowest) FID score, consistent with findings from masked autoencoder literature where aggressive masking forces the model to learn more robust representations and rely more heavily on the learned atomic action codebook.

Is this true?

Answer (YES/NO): NO